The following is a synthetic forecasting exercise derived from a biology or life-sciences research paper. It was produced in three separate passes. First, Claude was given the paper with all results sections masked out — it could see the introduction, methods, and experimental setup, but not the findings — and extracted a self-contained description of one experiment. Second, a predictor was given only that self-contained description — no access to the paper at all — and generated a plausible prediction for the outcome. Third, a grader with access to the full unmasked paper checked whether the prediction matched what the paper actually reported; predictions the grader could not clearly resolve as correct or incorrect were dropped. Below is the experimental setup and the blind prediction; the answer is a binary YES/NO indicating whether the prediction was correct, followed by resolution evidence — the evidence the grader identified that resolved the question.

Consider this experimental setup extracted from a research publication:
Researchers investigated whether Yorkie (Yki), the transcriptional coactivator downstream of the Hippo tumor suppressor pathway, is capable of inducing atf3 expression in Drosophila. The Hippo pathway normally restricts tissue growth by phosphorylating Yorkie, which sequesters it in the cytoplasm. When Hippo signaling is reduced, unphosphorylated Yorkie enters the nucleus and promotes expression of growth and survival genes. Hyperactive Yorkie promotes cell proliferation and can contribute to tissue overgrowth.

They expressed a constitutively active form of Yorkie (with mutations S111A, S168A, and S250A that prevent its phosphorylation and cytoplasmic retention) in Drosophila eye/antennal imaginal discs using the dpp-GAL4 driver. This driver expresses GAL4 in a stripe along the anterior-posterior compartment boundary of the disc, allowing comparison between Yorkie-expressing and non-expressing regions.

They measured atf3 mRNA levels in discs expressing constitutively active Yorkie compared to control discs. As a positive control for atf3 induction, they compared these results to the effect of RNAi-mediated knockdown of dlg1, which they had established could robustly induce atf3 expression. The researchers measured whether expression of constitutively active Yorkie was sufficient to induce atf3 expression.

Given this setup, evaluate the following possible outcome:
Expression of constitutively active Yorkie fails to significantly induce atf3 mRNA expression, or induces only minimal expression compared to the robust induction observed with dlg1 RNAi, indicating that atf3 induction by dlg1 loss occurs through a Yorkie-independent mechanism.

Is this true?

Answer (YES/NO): YES